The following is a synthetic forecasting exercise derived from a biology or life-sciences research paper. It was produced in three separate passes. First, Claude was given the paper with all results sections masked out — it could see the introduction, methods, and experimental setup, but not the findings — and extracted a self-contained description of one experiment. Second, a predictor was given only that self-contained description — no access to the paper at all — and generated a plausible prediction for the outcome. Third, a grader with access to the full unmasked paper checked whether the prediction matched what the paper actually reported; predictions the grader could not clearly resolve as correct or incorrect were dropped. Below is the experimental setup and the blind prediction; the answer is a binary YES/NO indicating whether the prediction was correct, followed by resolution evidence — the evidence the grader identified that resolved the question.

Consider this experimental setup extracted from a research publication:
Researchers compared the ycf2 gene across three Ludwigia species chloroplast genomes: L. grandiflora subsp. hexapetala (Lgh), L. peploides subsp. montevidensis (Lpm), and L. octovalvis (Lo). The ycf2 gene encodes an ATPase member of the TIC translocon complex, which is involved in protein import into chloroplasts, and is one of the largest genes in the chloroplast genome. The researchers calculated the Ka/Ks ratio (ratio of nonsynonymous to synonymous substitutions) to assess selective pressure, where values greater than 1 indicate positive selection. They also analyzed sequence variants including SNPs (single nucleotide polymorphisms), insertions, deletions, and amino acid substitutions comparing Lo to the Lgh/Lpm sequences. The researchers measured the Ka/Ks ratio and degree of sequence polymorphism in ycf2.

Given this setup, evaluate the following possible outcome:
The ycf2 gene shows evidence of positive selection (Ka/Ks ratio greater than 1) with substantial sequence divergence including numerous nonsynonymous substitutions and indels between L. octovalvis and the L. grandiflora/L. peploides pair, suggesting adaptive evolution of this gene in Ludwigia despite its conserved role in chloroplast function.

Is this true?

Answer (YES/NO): YES